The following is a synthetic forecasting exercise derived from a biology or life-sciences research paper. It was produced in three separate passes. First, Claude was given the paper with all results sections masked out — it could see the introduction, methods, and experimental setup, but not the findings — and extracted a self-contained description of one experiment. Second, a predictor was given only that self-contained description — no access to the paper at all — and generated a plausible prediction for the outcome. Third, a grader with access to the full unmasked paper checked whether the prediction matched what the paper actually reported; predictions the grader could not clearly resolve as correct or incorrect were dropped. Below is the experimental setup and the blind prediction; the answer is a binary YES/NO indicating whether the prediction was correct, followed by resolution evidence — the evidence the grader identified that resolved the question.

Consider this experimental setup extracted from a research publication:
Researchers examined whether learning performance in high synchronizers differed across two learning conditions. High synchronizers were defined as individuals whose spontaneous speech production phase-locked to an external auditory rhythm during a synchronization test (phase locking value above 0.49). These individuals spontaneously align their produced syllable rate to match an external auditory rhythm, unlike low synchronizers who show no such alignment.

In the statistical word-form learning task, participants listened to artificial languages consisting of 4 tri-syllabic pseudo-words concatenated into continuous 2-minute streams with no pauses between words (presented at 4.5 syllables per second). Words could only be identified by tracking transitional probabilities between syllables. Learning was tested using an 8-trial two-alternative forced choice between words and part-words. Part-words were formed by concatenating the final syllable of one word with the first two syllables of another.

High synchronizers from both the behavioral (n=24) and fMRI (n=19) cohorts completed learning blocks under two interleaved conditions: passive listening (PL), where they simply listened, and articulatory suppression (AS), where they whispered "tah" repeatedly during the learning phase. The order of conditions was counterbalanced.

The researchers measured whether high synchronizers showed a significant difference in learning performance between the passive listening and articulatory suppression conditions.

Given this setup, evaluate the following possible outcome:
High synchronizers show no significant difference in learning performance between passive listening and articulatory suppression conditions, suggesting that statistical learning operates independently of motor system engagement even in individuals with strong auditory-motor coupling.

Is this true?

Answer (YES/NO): NO